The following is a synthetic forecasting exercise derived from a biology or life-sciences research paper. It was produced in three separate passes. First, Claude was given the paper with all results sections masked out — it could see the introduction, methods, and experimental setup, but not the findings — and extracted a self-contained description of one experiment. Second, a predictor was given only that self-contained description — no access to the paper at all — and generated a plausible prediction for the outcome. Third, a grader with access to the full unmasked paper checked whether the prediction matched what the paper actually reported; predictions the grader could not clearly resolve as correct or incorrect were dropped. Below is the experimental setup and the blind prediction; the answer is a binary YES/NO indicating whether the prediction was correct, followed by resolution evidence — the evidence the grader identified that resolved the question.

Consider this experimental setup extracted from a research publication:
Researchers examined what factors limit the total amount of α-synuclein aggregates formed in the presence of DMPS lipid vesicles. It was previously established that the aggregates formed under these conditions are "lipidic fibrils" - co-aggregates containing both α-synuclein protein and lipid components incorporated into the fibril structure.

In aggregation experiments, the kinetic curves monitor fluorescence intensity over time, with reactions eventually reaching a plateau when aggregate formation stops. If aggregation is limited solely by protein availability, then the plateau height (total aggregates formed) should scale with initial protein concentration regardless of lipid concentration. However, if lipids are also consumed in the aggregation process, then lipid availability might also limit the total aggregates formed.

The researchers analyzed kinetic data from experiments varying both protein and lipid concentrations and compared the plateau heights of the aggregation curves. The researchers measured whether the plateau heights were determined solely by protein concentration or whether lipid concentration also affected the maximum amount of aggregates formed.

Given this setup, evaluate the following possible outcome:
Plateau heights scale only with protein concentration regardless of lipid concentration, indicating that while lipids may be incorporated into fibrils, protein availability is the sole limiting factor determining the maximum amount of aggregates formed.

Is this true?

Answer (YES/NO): NO